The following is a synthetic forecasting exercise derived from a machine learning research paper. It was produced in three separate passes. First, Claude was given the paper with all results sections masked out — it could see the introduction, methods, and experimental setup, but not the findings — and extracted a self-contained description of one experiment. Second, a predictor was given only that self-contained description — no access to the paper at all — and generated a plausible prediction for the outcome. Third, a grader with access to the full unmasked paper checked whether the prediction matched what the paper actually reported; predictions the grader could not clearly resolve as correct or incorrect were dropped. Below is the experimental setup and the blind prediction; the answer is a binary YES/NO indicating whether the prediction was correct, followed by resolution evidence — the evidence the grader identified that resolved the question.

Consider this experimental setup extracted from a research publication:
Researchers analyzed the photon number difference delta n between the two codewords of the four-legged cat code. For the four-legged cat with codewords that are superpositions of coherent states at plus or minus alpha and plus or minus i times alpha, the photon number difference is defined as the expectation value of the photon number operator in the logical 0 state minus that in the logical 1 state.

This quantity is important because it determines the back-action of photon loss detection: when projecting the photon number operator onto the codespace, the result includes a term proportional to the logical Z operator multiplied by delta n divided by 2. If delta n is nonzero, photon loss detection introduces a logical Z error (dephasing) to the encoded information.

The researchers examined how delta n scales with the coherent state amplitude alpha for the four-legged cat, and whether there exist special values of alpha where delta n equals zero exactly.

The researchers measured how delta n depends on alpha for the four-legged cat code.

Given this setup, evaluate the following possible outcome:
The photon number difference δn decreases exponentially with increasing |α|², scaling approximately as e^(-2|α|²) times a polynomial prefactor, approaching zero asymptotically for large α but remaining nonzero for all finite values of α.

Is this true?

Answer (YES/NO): NO